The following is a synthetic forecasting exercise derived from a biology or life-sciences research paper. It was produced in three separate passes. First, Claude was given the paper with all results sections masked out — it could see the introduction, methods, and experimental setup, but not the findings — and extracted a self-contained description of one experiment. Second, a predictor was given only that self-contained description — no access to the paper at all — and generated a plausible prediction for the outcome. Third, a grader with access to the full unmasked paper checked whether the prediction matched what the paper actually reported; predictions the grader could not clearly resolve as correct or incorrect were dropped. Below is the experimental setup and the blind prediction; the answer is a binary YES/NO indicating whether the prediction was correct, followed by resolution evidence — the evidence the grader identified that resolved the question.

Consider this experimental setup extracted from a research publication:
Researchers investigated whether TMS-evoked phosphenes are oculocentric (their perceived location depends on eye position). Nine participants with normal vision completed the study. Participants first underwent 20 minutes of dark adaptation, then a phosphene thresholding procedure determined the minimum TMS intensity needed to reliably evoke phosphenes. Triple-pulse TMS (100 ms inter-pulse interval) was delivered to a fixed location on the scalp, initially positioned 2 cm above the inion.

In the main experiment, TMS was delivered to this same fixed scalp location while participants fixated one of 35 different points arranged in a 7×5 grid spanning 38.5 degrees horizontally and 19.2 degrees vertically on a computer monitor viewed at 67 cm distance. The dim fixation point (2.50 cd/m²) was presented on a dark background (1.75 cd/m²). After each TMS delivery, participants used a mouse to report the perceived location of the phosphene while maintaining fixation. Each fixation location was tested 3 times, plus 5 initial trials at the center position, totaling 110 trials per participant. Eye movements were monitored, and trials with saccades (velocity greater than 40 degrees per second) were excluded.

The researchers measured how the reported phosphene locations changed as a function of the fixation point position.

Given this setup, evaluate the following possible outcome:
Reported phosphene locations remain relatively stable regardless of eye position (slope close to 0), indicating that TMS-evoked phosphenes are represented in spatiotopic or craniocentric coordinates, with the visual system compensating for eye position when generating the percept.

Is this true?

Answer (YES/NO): NO